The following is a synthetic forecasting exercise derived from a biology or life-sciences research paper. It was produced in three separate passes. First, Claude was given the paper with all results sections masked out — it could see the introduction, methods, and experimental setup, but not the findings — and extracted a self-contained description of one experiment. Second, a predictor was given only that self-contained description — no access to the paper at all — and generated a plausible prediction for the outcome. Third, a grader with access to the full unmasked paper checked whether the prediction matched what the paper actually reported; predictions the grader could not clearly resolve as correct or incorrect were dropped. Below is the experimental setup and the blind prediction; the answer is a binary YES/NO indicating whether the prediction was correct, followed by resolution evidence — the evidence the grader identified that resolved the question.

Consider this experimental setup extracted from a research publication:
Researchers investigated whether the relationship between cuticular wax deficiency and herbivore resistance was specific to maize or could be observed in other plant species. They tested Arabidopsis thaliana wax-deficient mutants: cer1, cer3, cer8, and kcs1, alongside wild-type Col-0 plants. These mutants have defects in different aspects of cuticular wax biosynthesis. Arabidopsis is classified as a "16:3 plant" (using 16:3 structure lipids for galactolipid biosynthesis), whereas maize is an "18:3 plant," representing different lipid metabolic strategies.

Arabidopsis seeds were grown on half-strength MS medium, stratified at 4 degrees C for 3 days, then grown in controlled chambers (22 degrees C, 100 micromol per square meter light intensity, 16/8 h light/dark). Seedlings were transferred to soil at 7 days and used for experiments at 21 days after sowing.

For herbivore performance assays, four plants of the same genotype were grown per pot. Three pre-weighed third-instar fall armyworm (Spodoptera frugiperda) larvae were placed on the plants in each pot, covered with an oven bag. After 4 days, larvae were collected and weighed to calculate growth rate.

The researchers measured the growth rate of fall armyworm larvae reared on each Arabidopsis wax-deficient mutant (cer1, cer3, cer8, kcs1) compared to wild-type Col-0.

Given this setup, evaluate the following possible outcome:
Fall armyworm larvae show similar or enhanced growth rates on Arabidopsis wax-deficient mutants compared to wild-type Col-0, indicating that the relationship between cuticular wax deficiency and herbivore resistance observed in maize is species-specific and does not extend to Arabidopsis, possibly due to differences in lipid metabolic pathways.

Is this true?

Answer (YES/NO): NO